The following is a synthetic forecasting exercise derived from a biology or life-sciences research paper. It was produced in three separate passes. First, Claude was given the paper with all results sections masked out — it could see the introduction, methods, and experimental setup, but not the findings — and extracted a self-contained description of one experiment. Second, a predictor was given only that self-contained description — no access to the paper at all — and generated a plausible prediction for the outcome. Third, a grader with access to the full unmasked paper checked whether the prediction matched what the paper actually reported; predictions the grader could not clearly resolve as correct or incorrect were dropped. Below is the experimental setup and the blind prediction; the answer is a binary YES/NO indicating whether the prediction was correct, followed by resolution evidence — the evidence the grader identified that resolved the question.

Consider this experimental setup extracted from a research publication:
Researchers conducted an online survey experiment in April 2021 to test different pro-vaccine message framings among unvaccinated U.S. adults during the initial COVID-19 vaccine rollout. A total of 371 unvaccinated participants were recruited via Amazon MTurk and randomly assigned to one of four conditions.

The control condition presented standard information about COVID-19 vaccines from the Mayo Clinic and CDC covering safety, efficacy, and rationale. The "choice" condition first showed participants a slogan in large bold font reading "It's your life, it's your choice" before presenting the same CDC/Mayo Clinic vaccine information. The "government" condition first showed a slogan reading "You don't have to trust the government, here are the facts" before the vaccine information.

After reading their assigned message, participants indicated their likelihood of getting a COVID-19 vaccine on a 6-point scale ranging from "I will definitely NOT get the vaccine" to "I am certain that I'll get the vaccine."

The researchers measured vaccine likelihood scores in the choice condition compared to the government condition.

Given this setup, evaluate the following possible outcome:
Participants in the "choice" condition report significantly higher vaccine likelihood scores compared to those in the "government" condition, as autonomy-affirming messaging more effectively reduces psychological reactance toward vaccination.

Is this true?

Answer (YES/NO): NO